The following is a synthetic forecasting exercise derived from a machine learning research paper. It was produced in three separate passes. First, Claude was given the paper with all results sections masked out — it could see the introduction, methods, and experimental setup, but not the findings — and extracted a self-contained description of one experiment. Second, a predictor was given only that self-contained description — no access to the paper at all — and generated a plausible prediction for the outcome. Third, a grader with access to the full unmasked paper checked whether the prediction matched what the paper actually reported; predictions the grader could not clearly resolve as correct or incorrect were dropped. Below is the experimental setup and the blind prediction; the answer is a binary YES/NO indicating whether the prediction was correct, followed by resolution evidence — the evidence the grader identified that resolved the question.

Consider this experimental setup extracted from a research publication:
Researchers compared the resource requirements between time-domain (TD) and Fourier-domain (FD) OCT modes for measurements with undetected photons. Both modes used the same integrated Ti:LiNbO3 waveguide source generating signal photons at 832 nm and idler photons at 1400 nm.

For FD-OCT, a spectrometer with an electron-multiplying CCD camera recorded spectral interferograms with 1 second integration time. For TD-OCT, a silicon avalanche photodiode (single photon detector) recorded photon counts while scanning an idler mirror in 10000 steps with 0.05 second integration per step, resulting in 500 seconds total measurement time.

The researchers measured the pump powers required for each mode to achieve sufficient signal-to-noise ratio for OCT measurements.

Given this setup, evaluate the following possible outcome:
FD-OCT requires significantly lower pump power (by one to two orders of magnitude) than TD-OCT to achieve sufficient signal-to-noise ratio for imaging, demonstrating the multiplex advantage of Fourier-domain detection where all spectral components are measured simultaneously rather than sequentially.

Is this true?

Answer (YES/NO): NO